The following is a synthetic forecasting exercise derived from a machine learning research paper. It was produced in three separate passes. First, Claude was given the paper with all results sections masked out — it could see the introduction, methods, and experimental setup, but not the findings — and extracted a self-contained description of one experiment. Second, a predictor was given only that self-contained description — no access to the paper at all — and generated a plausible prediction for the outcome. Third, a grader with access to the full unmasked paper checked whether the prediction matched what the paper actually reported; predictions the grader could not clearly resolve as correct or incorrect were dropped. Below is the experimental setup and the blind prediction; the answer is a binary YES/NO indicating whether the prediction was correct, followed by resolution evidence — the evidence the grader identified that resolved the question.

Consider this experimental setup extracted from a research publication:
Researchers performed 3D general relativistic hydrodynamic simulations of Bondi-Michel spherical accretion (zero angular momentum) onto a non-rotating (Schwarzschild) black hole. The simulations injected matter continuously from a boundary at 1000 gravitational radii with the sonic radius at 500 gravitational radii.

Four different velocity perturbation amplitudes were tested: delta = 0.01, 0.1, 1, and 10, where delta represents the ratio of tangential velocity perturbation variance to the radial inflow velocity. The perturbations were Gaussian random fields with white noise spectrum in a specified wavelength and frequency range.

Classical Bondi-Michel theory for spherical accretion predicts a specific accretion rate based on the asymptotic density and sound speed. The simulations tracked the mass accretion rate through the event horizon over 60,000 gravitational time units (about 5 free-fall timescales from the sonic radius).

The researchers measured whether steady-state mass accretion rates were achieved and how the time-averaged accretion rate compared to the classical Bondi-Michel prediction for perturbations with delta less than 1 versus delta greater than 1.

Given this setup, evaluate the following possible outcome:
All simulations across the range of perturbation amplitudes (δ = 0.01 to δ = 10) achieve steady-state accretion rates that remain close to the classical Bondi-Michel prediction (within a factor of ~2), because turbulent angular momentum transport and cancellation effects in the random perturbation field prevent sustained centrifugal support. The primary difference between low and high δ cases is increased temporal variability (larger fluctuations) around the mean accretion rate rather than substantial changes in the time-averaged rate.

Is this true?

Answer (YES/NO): NO